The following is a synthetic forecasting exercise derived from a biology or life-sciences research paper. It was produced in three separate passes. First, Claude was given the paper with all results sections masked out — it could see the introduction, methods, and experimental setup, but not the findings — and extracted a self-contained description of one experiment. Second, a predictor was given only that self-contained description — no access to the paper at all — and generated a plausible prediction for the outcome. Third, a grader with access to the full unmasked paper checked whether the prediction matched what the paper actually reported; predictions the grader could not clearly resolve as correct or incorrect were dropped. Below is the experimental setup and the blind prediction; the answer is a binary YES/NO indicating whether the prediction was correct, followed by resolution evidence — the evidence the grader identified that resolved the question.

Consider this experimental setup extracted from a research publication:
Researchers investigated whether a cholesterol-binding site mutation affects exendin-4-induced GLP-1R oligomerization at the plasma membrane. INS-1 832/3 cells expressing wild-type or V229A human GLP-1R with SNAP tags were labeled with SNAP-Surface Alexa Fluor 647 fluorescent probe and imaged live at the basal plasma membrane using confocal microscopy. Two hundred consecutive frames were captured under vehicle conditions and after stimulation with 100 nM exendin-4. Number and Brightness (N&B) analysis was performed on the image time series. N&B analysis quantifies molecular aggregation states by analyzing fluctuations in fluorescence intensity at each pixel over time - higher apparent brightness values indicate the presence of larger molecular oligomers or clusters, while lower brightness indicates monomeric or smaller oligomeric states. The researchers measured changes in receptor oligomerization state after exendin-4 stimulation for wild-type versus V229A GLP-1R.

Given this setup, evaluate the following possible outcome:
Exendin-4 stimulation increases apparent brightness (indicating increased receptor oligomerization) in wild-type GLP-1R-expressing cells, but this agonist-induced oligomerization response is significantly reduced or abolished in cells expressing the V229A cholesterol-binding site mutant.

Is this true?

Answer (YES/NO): YES